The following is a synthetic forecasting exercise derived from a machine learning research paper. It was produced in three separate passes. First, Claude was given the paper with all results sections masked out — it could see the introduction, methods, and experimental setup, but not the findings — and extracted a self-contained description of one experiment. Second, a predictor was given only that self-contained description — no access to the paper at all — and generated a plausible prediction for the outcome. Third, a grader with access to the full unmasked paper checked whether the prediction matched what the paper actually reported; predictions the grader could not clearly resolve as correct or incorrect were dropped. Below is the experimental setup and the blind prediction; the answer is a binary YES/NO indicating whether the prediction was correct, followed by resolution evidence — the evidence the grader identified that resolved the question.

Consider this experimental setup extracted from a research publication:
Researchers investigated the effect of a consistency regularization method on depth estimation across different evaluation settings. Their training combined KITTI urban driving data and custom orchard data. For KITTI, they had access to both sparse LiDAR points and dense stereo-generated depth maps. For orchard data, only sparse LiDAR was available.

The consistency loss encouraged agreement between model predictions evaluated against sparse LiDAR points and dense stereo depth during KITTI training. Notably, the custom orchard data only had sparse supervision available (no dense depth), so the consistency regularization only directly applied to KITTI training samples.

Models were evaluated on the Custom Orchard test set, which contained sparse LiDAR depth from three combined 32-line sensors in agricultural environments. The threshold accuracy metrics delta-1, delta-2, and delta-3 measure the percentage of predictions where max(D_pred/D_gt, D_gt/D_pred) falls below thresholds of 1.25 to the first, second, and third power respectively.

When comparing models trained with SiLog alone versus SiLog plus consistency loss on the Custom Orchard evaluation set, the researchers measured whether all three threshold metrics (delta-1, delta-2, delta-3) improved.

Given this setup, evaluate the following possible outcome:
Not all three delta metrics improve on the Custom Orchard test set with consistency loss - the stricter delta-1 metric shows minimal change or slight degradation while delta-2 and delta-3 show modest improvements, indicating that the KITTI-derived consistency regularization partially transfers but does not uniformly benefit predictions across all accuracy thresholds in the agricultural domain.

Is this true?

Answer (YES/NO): NO